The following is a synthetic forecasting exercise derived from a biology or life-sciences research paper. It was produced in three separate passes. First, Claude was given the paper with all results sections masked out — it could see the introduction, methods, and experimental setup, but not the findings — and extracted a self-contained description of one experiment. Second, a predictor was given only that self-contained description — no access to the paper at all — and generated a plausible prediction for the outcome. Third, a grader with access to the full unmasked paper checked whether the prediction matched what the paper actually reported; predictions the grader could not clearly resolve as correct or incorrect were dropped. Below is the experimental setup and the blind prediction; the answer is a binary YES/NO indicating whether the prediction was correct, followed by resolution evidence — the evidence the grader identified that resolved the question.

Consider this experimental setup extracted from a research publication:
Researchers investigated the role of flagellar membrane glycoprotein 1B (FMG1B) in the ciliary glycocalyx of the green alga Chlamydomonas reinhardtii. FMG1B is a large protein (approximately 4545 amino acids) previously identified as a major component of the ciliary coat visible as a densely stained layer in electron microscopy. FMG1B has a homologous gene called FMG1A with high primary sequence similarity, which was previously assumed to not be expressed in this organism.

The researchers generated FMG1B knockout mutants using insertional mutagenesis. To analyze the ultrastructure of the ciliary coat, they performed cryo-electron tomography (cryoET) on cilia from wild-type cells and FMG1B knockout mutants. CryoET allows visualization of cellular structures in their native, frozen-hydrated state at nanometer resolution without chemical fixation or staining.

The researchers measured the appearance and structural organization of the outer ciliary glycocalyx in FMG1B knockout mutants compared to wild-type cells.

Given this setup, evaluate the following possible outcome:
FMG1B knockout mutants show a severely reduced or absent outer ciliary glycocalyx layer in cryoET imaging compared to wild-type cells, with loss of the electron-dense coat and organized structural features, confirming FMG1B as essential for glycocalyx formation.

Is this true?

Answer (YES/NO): NO